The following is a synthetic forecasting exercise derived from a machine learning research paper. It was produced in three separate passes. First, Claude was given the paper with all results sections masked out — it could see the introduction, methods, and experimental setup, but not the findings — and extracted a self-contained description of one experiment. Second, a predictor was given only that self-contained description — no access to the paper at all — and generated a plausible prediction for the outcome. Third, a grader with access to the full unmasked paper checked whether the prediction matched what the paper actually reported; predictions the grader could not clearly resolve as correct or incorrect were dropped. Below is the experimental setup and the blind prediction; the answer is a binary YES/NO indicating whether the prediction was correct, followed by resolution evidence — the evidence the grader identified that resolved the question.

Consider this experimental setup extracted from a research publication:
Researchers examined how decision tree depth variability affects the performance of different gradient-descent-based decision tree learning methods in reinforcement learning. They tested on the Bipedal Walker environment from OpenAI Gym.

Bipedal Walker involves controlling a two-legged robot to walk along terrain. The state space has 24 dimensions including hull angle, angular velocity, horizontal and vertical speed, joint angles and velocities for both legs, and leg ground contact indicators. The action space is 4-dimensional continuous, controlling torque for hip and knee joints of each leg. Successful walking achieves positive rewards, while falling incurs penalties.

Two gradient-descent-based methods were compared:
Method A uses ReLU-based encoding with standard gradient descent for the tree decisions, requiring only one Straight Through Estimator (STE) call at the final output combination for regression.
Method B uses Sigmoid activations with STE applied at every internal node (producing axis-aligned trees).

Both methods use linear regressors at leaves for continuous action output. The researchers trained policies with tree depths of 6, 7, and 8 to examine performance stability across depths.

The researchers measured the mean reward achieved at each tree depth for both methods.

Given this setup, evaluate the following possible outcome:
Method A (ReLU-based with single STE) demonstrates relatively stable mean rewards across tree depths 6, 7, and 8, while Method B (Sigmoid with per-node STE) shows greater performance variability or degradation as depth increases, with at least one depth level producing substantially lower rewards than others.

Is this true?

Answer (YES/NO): YES